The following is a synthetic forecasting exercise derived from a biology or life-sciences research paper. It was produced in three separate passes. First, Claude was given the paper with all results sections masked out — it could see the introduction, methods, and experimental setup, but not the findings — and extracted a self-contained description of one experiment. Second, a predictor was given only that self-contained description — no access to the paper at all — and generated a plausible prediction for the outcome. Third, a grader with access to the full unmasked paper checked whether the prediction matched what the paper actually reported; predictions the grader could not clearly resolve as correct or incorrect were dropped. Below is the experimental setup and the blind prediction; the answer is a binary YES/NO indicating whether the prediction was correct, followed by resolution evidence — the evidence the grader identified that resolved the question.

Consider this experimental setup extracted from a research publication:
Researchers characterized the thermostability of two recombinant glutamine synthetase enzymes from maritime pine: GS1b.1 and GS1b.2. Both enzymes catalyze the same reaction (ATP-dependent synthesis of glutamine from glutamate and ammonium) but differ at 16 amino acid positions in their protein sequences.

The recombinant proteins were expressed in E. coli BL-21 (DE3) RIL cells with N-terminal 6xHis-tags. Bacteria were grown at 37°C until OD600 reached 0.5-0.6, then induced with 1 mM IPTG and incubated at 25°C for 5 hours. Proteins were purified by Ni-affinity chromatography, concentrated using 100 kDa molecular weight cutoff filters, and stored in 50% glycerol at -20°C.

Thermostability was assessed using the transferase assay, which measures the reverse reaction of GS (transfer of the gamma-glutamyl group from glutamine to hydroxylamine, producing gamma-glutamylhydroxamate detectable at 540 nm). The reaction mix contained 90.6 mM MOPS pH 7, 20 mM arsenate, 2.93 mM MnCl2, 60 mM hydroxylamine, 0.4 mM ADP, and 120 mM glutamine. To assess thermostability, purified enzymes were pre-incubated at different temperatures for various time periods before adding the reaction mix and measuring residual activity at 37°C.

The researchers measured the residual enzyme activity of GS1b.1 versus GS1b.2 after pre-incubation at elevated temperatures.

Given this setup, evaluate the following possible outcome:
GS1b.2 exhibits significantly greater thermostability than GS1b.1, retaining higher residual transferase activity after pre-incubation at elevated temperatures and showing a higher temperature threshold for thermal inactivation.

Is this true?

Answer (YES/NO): NO